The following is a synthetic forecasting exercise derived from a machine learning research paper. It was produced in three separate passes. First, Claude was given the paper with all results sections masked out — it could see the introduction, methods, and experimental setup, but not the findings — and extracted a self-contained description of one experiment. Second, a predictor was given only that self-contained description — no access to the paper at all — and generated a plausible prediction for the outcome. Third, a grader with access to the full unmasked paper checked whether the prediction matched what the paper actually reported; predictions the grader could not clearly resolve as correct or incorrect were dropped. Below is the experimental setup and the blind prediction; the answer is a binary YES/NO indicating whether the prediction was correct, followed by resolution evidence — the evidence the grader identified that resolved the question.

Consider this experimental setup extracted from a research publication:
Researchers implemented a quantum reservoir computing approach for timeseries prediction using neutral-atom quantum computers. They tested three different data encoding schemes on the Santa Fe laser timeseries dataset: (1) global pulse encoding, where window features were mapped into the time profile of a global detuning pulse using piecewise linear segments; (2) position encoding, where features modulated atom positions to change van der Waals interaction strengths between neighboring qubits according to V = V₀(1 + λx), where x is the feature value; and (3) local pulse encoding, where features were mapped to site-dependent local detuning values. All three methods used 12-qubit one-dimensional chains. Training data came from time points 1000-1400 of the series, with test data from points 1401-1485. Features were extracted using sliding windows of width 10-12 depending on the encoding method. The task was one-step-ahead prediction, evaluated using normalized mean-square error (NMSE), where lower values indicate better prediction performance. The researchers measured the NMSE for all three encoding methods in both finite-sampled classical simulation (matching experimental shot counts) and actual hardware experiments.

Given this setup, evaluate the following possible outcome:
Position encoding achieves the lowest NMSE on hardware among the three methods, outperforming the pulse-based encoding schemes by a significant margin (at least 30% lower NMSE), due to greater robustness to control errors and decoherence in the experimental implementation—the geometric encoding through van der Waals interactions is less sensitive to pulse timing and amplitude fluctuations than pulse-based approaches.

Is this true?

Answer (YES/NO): NO